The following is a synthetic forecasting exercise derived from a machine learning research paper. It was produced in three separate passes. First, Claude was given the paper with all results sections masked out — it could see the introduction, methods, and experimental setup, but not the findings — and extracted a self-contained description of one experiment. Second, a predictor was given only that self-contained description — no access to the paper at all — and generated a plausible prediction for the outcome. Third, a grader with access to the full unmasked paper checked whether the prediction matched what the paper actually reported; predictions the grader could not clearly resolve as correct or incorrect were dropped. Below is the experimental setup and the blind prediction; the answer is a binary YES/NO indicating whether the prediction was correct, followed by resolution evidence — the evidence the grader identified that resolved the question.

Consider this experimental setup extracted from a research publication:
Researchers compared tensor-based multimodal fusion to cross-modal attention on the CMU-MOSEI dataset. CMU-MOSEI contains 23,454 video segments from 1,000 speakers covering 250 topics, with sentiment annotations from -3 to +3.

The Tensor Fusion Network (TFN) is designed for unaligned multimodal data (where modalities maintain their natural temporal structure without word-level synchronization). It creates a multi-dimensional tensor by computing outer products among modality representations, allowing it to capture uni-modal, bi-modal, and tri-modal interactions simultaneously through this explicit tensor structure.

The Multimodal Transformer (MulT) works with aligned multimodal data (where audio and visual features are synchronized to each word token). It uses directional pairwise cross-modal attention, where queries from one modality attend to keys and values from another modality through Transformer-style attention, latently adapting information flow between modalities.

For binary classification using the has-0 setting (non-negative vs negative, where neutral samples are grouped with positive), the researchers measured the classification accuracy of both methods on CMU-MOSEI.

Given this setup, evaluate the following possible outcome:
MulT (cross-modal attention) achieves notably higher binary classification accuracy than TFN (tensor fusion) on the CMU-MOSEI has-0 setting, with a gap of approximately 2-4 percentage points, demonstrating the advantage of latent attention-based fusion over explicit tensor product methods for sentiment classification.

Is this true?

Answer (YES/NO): NO